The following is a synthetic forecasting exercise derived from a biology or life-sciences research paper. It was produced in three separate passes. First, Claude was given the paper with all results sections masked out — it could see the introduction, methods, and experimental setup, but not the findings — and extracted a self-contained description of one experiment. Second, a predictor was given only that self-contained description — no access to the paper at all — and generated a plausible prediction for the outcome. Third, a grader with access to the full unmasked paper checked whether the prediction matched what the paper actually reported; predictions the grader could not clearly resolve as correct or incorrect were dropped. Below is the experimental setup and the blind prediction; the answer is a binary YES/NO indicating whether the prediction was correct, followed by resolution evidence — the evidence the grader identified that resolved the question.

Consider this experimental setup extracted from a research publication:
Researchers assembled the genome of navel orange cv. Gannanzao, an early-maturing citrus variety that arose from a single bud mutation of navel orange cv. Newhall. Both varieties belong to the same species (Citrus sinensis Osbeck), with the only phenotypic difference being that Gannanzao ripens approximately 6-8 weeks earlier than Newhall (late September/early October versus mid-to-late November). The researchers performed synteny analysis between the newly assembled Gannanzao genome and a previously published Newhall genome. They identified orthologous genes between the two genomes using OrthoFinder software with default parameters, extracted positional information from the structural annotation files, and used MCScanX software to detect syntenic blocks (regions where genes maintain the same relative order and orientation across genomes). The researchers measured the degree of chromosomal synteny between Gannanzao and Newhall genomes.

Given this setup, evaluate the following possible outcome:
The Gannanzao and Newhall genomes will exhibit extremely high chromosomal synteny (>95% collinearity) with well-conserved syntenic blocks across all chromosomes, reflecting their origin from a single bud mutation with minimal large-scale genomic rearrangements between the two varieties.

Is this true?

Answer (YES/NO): NO